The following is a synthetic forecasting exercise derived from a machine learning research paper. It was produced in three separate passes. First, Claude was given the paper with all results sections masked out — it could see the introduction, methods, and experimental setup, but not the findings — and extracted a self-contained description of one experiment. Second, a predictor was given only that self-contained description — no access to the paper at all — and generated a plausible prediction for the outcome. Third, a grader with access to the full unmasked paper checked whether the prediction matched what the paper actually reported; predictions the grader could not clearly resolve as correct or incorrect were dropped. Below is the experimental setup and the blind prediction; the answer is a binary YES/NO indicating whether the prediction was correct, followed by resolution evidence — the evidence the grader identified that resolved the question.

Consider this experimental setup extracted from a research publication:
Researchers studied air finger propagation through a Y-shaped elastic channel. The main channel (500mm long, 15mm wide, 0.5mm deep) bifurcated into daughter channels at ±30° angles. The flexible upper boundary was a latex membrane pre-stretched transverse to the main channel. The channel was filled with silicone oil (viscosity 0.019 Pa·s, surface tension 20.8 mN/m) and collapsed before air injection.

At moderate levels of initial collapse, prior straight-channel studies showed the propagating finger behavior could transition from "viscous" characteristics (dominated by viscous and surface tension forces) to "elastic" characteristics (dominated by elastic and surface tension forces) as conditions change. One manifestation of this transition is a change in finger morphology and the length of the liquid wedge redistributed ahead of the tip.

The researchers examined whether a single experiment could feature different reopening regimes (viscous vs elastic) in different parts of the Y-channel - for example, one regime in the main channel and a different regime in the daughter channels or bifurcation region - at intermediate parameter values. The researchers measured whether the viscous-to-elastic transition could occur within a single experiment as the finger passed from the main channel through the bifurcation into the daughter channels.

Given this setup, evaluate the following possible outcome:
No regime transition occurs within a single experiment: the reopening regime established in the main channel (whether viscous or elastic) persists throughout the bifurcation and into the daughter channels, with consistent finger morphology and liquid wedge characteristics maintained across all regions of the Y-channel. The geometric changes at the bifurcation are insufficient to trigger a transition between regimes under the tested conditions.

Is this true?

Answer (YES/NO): NO